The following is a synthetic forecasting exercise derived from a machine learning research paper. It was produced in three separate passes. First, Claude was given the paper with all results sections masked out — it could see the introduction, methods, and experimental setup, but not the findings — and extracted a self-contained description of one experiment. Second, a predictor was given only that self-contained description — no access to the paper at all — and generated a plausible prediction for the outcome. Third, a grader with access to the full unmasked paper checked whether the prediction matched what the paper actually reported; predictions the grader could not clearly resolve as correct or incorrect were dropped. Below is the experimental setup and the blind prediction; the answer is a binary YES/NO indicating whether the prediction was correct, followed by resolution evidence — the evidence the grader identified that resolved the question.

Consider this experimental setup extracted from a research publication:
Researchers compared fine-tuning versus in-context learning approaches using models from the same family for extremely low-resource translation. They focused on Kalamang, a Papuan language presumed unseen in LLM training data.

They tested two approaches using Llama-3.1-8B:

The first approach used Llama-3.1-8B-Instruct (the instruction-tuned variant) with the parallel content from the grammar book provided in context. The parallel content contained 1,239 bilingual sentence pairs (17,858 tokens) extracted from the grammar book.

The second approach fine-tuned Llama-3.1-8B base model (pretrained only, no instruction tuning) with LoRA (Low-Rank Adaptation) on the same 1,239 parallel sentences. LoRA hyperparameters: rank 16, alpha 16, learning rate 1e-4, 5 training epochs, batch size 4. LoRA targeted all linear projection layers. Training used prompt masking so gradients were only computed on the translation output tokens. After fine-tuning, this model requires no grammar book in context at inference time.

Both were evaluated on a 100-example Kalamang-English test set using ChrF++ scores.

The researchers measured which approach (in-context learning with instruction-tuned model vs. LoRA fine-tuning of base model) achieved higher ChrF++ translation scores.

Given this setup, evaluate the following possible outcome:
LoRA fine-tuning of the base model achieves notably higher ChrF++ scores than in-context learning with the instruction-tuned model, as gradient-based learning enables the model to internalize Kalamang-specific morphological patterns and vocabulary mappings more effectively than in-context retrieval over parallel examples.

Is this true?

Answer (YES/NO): YES